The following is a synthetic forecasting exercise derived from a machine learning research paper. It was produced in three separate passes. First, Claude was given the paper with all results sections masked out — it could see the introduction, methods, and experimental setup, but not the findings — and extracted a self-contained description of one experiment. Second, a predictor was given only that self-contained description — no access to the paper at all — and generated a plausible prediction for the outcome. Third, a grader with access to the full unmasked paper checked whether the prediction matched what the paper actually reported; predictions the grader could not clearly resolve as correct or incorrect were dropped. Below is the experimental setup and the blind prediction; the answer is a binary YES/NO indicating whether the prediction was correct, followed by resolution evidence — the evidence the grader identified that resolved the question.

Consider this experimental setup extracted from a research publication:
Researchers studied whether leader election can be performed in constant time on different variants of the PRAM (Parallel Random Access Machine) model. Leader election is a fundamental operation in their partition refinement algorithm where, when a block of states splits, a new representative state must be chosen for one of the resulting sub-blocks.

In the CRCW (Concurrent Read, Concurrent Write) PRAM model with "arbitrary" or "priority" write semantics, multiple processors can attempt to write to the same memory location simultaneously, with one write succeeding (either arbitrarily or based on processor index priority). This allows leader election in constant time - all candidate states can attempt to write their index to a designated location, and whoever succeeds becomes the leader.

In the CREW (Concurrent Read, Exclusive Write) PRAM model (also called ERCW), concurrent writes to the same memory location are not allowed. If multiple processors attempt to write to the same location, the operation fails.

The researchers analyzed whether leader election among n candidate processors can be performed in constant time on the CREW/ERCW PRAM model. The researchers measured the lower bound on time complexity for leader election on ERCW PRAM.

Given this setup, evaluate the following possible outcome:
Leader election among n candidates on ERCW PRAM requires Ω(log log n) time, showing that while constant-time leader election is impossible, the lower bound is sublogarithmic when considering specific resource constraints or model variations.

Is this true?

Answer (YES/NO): NO